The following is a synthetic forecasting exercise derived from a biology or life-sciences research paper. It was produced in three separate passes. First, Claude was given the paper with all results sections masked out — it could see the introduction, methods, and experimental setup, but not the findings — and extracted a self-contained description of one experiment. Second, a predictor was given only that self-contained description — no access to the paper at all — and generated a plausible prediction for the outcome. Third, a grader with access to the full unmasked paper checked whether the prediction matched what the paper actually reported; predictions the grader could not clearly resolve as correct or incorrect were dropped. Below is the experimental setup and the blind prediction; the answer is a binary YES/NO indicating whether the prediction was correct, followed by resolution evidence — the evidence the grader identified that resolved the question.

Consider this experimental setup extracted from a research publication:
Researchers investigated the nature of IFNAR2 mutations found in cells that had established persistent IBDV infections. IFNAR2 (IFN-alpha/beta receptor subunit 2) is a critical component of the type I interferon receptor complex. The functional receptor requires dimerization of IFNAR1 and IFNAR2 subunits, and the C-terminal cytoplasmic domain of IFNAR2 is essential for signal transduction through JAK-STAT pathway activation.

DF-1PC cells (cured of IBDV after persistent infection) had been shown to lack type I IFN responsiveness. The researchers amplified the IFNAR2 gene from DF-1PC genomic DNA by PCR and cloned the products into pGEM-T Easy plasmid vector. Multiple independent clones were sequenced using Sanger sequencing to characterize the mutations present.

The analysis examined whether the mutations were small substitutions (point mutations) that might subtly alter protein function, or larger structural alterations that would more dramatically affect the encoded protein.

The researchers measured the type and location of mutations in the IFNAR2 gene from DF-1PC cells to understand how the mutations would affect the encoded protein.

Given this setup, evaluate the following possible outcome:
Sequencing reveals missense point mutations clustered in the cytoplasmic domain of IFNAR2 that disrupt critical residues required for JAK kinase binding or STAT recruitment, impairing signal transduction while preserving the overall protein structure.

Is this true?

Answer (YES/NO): NO